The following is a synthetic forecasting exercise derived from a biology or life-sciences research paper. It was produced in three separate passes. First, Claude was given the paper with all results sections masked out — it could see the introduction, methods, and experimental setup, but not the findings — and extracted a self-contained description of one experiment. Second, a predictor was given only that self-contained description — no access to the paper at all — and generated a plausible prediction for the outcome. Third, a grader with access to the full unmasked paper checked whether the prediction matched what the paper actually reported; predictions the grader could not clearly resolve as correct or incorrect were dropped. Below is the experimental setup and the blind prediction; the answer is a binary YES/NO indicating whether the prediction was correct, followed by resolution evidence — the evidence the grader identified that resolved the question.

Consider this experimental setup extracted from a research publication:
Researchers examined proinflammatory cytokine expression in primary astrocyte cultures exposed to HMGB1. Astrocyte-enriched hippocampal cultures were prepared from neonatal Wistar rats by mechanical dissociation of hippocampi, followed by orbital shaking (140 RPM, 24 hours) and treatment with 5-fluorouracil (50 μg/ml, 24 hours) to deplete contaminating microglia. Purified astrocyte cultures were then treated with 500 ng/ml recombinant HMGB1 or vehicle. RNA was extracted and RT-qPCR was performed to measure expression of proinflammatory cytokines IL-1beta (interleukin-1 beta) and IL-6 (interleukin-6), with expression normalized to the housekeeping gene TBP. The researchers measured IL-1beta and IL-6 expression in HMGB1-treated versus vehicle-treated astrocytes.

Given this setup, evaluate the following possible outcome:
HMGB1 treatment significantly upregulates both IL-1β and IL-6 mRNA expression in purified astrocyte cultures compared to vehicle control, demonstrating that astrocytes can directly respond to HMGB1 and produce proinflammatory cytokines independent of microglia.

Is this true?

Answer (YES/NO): YES